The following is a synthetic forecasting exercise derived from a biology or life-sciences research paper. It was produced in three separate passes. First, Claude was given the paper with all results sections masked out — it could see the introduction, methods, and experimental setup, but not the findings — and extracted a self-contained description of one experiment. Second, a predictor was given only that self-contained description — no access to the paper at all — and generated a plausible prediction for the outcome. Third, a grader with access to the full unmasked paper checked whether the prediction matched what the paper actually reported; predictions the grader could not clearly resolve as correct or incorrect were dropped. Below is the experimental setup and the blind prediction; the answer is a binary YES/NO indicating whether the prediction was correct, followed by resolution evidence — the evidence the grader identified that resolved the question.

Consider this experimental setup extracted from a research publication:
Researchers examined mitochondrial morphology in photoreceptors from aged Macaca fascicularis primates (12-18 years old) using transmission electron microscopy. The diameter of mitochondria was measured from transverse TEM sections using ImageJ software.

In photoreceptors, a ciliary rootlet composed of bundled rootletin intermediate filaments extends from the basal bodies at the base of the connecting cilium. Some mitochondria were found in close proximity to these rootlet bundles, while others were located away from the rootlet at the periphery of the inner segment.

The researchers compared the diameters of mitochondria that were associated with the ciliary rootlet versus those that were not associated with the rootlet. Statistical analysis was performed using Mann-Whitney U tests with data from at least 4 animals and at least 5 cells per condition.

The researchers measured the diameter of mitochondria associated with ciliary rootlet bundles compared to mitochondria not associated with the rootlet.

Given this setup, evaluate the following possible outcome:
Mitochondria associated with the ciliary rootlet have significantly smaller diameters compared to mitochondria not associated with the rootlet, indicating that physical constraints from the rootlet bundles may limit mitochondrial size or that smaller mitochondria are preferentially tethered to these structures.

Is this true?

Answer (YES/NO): YES